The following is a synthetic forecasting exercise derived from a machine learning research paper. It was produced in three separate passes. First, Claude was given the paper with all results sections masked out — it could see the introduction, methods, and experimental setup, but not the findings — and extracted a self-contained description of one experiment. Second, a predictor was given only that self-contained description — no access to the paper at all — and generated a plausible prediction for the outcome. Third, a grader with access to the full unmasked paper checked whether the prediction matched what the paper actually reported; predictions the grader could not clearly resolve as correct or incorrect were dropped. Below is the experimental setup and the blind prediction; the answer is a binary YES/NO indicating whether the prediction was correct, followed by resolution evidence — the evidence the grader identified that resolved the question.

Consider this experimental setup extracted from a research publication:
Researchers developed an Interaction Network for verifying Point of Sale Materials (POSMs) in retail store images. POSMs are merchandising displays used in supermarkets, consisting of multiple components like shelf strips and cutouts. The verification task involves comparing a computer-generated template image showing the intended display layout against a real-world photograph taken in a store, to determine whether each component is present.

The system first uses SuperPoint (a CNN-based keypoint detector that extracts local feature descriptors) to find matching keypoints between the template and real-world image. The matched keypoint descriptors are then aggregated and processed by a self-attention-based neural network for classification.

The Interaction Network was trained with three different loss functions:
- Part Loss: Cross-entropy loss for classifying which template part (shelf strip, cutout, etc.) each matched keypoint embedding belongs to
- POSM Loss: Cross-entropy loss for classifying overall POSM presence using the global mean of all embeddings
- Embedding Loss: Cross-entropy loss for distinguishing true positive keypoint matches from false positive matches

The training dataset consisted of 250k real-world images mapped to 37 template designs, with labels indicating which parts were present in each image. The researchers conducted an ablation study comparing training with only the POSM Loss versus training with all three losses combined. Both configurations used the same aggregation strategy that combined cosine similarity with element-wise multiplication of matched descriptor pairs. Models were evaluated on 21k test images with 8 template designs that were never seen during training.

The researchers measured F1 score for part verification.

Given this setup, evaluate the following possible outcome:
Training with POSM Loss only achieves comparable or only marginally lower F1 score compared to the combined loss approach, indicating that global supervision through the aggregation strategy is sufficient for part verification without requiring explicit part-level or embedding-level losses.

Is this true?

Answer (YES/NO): YES